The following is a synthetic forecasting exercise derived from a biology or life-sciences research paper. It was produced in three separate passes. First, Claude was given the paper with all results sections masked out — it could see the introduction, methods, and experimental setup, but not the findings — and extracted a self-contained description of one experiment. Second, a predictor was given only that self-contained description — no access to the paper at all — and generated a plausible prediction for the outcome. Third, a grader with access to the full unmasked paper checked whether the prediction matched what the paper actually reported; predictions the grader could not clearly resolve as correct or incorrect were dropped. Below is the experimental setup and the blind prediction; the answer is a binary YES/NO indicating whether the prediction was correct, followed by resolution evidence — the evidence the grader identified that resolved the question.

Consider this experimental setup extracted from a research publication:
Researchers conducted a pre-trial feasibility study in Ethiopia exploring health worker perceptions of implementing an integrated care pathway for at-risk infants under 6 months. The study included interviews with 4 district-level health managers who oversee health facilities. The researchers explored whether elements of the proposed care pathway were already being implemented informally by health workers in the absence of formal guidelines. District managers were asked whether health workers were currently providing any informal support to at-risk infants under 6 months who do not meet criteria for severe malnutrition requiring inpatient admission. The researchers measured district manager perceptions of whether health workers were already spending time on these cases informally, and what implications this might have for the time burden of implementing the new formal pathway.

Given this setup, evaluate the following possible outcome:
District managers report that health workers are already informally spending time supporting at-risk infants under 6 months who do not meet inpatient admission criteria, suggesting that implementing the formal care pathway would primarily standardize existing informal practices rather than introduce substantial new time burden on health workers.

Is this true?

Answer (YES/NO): YES